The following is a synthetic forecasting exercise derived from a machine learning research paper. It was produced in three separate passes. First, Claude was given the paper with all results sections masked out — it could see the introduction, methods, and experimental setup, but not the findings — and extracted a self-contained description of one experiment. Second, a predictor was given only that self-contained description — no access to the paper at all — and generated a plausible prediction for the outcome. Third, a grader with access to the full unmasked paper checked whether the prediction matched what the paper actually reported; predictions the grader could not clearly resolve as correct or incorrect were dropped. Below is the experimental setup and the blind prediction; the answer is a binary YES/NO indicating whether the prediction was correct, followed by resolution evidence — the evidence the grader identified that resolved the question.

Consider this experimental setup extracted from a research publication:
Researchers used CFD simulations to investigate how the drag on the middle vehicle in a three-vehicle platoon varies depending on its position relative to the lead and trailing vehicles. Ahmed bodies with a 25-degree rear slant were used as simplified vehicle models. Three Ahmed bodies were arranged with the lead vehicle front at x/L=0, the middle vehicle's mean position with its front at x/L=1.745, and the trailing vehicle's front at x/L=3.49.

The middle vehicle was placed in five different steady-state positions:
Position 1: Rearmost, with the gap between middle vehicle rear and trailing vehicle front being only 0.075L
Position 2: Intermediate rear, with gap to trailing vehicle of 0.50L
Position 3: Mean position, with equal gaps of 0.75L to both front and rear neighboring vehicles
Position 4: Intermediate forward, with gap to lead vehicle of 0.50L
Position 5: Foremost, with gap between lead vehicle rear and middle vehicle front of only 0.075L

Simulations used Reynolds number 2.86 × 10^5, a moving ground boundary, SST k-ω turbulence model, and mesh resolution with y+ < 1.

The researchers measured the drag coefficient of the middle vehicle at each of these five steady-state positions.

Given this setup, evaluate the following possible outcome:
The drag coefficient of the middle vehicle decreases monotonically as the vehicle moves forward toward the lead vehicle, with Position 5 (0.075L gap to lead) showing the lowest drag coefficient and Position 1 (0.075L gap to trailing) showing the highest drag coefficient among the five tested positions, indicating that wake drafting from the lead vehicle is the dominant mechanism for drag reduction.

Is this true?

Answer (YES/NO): NO